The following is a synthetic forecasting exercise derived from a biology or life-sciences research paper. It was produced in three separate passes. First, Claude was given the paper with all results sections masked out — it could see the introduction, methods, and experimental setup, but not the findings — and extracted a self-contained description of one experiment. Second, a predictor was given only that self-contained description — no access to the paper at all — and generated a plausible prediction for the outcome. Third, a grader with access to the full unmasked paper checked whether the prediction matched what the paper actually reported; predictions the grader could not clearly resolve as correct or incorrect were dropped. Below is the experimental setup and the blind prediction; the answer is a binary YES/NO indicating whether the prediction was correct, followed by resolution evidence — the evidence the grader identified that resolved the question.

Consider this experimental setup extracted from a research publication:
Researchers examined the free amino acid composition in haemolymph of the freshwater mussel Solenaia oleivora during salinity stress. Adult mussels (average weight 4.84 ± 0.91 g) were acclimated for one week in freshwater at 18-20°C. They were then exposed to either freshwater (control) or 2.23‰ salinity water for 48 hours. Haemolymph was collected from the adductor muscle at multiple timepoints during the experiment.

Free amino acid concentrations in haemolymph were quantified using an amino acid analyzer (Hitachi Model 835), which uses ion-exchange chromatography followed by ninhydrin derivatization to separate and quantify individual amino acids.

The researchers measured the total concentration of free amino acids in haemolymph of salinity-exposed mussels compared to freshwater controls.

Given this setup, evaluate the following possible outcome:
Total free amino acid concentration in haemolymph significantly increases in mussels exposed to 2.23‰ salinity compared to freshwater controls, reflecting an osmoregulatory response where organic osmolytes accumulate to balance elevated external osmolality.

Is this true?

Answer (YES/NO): YES